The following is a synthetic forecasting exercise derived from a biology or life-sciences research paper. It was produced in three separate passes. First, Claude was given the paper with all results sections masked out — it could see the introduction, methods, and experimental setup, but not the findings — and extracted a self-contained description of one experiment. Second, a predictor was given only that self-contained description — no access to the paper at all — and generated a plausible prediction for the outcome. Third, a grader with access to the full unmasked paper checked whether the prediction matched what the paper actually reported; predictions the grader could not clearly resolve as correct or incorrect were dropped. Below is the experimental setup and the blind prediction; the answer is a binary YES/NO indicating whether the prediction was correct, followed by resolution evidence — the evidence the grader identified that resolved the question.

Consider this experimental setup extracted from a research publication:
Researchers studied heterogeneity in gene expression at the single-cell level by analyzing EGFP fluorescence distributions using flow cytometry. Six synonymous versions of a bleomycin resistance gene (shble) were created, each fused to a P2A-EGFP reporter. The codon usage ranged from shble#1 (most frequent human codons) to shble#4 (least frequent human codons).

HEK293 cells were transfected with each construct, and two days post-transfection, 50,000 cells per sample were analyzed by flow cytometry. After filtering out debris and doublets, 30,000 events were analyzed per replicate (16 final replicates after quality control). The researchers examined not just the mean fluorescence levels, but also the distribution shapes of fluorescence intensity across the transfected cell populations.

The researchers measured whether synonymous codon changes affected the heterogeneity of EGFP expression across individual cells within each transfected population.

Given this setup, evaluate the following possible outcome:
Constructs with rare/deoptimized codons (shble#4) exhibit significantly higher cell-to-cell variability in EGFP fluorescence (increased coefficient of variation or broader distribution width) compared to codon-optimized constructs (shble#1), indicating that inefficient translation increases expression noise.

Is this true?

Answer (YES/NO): NO